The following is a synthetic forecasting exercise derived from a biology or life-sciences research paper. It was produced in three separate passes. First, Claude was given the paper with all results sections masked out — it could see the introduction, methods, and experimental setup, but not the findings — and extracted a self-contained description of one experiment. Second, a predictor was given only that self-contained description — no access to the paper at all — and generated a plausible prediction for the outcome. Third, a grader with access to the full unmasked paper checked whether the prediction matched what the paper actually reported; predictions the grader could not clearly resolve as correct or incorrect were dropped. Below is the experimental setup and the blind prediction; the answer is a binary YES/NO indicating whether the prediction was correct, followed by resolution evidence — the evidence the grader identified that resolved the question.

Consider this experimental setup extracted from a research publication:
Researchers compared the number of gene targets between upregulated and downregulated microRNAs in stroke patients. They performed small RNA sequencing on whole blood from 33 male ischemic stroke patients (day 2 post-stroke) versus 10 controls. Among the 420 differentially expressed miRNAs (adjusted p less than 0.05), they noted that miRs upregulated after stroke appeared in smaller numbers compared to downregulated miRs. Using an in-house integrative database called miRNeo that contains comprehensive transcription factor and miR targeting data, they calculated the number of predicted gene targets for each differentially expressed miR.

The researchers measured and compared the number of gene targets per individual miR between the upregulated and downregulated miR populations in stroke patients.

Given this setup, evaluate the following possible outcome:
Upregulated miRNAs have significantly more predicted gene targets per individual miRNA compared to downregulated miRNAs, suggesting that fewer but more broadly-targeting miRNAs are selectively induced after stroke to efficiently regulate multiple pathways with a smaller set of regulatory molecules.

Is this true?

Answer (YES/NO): NO